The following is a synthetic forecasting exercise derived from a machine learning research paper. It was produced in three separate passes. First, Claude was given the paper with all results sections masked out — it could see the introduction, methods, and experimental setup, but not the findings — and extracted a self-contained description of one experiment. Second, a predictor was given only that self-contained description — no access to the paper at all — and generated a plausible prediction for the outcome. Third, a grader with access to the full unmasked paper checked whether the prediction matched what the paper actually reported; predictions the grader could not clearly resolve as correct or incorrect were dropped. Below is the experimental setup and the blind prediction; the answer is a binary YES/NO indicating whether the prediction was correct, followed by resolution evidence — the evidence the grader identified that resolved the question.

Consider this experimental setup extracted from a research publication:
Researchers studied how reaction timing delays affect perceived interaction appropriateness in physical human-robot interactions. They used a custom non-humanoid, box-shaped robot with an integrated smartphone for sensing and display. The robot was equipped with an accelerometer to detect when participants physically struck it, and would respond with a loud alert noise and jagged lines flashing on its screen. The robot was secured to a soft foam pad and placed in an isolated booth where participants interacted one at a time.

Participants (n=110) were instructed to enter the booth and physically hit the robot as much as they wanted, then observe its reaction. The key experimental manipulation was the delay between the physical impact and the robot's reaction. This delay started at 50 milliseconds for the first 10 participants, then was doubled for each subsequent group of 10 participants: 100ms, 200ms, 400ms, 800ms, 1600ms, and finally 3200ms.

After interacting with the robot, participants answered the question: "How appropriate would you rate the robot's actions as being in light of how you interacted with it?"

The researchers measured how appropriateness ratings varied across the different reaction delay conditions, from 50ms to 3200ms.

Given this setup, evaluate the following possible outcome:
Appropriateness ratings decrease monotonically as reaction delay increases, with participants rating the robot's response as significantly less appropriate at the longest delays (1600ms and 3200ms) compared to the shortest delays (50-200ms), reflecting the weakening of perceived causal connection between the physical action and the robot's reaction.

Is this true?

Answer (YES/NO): NO